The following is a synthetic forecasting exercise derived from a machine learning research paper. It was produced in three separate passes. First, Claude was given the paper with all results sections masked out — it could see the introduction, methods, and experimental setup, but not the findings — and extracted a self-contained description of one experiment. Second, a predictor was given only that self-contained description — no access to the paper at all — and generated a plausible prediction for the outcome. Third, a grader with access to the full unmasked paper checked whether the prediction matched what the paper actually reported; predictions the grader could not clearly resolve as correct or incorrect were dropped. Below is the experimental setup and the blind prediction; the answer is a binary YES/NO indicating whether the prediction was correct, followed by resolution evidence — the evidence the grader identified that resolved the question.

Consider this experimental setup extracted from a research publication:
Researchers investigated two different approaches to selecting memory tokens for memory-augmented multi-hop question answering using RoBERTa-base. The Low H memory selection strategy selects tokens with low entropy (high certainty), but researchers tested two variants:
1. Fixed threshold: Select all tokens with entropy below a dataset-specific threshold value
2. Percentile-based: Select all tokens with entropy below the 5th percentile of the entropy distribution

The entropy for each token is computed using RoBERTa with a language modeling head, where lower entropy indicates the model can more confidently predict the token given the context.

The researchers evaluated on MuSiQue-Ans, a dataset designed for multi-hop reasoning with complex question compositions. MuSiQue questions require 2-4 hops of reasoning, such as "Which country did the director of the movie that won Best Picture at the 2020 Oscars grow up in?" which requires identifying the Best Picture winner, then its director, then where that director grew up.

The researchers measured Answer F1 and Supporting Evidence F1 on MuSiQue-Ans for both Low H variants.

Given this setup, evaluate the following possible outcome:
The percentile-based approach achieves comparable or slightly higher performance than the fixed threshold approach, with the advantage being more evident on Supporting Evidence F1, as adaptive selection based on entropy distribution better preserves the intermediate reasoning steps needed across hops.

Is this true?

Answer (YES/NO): NO